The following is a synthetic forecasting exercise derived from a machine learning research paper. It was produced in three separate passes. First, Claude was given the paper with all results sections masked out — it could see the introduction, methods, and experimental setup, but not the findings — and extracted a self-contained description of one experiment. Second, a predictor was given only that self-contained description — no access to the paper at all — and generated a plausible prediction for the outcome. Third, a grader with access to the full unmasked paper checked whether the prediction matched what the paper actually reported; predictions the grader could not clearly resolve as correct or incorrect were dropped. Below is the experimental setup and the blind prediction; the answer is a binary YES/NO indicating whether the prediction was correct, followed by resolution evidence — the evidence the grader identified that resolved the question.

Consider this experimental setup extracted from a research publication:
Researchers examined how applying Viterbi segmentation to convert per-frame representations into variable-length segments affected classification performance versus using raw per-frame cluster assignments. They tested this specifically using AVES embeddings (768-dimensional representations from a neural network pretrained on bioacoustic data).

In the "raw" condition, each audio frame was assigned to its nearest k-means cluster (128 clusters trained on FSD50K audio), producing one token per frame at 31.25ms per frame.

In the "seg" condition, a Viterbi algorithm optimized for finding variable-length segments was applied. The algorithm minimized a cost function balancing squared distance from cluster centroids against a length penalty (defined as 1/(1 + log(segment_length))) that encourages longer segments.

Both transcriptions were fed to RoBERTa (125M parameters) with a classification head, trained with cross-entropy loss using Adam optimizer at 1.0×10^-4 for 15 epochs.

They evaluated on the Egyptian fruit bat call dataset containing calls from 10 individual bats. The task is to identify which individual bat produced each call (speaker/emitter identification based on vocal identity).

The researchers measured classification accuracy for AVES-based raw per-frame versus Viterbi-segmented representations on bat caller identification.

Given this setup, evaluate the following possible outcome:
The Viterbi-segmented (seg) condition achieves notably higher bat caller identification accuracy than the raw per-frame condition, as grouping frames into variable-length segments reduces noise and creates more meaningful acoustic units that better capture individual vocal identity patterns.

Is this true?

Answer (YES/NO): NO